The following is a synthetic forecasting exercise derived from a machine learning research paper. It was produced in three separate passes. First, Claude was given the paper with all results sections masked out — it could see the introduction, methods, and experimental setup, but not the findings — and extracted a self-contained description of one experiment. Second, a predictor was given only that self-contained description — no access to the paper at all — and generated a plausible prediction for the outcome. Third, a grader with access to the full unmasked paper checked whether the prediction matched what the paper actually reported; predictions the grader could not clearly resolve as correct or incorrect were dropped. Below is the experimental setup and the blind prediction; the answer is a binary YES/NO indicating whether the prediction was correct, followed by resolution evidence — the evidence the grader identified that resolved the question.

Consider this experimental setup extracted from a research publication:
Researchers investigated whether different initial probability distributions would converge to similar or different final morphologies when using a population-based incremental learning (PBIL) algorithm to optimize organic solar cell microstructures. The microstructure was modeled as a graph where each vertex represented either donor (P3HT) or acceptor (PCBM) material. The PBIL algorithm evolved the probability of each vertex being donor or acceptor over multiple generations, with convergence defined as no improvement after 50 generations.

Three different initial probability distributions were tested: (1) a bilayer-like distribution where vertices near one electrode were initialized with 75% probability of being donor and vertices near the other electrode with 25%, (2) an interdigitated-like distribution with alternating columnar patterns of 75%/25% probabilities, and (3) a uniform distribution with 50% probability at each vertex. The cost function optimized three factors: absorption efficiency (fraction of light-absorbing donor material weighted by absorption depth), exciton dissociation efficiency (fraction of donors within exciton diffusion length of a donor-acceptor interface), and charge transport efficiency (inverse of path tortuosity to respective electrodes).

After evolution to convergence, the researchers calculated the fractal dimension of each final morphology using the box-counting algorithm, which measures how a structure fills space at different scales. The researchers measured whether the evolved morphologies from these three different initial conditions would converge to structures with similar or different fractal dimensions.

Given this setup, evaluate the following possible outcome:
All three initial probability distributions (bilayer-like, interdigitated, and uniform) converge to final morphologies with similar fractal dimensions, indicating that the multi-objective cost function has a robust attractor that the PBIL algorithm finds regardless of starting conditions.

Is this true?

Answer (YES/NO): YES